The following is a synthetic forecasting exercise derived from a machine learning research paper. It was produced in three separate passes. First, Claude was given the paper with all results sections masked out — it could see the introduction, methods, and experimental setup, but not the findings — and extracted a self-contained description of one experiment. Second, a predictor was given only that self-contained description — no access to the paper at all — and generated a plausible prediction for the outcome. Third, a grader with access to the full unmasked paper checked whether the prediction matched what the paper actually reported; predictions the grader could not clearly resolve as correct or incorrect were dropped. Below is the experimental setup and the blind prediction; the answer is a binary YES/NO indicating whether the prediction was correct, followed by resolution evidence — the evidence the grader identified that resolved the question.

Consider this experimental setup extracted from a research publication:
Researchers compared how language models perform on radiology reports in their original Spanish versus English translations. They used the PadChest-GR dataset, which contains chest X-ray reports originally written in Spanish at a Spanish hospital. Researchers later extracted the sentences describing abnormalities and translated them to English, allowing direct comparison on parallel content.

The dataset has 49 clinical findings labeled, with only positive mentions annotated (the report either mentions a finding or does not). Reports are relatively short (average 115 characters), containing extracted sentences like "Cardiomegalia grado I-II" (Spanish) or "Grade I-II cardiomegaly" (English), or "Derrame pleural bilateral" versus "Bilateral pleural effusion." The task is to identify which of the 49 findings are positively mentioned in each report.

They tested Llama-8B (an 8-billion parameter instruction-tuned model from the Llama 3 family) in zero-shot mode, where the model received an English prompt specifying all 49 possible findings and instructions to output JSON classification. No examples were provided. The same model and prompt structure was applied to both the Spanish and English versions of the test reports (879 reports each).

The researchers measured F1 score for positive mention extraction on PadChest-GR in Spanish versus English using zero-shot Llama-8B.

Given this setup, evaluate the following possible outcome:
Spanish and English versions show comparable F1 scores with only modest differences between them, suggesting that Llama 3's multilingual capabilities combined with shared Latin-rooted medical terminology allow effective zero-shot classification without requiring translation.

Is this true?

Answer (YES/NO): NO